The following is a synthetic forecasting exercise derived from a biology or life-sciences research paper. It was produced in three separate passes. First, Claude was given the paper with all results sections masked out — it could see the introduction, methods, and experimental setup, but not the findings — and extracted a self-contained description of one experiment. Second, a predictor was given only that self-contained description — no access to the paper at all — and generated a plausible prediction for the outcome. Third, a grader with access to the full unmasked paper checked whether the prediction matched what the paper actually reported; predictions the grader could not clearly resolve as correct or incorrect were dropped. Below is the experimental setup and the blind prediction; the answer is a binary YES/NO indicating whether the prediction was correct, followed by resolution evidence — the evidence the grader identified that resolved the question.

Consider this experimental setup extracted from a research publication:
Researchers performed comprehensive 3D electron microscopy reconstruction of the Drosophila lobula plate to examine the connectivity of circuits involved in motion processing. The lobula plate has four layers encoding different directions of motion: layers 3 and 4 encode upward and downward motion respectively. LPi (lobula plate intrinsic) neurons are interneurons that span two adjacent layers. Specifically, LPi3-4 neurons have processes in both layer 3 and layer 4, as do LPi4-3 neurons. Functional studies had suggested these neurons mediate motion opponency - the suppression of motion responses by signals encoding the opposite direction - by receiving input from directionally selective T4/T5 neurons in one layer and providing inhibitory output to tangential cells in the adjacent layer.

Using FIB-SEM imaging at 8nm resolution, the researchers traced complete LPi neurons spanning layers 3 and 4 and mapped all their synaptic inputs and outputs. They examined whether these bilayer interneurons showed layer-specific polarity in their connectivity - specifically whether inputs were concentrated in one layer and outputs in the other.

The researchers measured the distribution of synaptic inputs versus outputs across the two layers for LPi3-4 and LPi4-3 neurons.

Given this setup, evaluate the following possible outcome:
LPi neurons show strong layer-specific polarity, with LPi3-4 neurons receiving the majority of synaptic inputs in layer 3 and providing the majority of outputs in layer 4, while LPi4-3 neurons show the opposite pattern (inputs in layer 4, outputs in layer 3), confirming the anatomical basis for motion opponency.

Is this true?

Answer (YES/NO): YES